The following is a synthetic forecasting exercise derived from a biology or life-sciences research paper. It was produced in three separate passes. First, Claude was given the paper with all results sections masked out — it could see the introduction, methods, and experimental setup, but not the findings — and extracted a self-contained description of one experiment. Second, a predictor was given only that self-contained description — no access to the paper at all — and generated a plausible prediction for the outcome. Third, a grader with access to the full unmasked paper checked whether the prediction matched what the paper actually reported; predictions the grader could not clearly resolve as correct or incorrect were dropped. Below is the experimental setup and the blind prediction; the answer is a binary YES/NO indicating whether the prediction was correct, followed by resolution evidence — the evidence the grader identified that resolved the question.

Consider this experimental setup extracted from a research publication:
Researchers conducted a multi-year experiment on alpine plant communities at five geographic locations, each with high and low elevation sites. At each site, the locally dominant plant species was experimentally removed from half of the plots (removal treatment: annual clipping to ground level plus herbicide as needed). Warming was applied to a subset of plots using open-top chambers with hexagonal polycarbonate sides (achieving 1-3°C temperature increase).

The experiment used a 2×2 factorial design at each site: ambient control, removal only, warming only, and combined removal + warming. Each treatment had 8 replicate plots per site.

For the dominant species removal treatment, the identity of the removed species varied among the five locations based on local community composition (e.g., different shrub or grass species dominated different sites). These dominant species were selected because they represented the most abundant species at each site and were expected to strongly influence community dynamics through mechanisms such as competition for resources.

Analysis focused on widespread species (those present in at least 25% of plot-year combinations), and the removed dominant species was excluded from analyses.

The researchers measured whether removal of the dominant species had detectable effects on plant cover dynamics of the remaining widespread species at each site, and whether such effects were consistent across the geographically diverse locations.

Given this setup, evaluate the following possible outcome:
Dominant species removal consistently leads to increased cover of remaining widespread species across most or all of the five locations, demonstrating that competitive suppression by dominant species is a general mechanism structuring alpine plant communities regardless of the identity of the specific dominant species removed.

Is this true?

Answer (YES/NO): NO